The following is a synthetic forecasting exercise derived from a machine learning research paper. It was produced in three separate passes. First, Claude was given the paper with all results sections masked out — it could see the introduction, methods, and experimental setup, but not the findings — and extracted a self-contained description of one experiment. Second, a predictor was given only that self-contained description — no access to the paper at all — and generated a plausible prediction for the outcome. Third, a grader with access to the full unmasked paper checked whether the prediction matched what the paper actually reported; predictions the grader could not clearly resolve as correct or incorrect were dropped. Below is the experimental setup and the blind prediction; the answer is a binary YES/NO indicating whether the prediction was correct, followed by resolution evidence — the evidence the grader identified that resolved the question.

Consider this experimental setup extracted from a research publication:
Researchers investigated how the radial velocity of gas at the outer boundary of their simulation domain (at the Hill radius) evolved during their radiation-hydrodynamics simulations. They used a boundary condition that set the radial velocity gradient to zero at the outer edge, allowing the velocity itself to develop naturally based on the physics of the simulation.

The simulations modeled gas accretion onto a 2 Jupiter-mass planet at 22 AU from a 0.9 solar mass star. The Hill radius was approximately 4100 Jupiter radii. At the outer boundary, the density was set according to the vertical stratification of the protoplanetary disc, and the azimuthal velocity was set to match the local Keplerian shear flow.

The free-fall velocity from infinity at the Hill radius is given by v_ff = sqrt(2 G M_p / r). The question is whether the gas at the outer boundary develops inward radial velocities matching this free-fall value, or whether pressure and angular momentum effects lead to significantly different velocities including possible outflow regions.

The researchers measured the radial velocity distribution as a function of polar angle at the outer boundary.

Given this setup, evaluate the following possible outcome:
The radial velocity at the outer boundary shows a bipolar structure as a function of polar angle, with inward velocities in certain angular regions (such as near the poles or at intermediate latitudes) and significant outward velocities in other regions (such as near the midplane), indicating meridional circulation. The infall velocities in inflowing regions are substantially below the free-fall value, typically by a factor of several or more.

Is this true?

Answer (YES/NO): NO